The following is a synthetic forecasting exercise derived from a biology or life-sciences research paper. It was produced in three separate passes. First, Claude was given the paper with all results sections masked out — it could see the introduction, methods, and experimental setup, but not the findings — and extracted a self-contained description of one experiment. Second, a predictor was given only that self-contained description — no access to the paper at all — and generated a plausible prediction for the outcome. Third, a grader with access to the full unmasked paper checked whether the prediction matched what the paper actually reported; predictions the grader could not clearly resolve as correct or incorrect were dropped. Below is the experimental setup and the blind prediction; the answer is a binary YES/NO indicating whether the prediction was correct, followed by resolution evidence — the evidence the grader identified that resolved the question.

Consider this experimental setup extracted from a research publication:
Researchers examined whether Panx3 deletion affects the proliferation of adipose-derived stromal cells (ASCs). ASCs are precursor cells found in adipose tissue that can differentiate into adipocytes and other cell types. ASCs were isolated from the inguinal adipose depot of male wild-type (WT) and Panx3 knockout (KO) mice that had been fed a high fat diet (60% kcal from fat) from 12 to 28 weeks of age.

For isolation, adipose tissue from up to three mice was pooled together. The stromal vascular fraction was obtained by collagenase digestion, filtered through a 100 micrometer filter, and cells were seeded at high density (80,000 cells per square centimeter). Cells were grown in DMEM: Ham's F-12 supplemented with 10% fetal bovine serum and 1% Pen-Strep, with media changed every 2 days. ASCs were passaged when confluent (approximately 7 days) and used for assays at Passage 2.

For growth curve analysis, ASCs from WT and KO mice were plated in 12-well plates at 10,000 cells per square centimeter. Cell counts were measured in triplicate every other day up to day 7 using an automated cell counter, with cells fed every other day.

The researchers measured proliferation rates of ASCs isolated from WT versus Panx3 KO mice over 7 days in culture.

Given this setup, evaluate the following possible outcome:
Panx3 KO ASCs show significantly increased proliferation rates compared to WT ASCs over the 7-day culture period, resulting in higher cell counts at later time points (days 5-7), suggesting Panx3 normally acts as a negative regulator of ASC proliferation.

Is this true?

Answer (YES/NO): NO